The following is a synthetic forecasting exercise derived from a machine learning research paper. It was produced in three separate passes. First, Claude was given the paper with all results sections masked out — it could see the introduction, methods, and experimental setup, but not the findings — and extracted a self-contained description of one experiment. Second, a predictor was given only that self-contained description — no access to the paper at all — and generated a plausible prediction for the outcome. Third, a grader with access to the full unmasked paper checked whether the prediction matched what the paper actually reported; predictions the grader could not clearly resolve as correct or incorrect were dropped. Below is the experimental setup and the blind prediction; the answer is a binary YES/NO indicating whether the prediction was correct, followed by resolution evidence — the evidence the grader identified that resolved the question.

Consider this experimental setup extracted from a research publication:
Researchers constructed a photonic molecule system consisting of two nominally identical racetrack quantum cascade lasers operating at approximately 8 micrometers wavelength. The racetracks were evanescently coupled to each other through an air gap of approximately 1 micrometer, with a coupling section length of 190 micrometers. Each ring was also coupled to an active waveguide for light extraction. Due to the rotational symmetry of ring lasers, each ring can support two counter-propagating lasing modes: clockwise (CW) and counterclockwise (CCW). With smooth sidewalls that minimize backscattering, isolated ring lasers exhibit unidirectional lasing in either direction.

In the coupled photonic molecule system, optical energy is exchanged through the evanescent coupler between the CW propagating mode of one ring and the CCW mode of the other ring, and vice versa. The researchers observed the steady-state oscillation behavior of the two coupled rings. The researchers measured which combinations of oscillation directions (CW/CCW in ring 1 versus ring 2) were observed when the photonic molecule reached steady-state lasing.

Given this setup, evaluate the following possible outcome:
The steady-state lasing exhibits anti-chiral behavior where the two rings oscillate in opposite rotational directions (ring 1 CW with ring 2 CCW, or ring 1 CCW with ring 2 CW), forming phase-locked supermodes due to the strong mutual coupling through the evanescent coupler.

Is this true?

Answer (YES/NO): YES